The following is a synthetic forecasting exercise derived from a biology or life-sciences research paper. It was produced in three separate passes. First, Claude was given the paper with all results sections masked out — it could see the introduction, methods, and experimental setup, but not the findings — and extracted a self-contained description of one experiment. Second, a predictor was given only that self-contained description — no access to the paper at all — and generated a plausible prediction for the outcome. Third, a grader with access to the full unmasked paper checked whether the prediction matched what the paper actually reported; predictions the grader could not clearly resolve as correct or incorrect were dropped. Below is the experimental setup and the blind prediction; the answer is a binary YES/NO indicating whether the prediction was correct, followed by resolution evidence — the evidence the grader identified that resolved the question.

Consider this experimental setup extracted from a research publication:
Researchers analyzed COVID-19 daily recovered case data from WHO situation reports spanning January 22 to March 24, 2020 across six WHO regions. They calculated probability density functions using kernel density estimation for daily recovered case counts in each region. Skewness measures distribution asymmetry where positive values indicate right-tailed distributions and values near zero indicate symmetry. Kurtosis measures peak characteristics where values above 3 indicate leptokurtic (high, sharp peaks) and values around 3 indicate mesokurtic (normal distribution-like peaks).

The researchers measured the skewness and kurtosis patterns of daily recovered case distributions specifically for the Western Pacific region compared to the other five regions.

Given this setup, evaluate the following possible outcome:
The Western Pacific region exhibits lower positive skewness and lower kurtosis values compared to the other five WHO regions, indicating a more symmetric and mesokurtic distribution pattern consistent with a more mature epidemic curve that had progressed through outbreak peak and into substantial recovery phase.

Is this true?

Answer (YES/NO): YES